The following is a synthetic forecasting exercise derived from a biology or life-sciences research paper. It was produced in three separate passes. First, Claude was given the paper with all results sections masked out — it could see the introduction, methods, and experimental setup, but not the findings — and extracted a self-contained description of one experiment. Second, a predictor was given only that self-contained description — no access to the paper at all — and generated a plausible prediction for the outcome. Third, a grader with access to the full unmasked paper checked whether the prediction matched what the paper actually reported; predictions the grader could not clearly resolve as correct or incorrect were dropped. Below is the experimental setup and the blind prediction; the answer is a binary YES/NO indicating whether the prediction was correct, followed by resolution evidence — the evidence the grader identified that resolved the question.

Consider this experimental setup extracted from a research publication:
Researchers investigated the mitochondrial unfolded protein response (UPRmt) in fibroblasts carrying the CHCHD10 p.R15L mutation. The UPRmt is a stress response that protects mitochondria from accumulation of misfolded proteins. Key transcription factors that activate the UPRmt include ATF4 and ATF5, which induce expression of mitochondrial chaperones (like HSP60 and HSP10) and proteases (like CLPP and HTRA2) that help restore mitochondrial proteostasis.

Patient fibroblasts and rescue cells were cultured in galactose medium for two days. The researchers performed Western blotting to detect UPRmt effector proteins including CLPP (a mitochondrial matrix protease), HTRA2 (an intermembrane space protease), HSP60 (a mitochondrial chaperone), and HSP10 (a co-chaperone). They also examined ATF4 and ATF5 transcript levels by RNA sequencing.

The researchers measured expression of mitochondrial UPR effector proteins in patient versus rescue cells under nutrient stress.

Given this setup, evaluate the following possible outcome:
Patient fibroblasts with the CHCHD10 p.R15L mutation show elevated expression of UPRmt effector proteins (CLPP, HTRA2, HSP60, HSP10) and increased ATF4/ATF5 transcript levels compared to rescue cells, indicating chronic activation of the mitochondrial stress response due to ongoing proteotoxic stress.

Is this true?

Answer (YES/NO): YES